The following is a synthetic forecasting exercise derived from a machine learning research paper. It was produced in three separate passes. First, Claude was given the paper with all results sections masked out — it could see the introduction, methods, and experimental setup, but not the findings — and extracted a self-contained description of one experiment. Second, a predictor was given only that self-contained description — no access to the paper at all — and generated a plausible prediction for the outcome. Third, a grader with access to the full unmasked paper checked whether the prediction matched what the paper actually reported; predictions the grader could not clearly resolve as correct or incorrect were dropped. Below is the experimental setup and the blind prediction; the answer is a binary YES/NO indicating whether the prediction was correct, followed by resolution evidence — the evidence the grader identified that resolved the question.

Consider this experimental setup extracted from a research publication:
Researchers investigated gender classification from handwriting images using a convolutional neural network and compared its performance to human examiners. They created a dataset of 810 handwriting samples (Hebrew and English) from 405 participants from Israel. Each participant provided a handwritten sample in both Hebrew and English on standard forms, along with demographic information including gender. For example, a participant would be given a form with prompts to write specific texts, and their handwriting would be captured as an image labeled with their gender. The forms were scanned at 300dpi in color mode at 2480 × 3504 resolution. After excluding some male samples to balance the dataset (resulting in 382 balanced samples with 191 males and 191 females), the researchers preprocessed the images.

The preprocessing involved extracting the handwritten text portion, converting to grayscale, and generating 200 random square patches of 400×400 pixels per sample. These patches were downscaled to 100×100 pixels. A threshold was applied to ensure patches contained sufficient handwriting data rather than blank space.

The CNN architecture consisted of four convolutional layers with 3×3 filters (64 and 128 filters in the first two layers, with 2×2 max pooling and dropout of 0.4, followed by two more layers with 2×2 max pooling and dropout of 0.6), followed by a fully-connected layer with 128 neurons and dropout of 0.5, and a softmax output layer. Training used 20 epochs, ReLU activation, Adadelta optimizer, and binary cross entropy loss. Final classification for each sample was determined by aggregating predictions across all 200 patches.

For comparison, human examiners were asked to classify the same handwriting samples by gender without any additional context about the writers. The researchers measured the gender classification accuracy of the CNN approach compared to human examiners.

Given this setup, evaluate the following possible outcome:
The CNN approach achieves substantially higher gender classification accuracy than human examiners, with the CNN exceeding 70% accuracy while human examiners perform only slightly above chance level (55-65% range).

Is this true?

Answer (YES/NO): NO